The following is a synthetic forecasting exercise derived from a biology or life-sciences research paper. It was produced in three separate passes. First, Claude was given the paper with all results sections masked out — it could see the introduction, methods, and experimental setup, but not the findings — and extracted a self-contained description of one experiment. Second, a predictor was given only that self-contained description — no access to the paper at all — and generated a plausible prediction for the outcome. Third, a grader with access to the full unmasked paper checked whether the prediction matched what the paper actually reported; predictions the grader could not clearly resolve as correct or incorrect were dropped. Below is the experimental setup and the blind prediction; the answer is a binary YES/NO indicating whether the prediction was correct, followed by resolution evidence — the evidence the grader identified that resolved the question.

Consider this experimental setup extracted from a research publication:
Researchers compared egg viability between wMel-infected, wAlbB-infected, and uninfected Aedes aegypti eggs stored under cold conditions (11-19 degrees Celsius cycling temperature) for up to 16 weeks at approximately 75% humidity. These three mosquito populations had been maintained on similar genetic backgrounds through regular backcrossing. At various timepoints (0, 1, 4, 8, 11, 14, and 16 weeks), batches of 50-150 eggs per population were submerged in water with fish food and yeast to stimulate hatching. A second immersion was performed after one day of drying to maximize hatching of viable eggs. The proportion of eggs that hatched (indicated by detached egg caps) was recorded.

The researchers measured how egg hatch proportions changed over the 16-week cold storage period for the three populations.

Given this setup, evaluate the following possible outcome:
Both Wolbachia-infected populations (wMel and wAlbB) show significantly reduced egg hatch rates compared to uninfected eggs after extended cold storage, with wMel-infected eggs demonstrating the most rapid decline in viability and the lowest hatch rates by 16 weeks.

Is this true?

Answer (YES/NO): NO